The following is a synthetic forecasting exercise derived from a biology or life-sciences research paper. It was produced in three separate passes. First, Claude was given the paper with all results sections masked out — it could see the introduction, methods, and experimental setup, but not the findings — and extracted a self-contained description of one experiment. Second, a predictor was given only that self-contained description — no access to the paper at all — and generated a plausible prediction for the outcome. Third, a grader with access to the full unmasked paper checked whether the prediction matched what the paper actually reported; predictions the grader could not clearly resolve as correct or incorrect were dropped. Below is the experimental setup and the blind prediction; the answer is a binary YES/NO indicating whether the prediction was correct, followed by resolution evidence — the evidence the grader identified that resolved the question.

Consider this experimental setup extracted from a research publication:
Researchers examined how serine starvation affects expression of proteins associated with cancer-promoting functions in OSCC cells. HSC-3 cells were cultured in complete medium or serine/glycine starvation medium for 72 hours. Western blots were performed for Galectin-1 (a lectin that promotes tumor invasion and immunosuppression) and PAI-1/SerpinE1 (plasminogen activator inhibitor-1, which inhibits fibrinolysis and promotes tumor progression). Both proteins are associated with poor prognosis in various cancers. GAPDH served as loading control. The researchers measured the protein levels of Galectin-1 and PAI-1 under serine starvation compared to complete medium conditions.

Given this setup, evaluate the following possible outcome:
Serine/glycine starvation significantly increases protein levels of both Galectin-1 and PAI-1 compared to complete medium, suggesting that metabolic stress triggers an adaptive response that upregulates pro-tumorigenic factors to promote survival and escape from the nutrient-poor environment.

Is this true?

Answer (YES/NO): NO